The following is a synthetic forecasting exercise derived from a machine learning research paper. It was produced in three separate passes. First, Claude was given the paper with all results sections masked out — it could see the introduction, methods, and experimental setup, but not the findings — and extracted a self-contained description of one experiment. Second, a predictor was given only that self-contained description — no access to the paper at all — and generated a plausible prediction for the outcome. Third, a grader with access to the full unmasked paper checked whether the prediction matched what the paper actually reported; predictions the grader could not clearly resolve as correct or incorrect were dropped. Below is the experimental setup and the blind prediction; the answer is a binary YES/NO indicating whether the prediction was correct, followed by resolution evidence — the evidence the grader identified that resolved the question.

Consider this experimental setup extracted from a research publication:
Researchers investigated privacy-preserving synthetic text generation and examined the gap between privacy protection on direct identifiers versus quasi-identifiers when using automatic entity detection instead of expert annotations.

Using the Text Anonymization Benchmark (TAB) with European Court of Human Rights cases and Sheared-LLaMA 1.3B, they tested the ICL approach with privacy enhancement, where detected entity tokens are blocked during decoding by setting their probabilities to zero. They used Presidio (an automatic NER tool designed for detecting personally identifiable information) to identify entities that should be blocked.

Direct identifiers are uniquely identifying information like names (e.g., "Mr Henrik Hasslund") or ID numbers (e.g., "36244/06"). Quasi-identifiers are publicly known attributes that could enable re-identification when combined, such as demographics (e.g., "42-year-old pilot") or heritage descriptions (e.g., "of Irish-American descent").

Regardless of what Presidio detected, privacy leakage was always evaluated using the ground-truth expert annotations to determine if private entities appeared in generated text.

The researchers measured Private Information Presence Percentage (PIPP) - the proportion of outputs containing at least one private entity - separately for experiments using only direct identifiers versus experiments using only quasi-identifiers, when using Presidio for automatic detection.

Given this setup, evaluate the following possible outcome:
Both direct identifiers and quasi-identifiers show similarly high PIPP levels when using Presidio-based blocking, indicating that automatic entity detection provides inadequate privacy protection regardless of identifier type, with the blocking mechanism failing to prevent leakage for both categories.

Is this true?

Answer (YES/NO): NO